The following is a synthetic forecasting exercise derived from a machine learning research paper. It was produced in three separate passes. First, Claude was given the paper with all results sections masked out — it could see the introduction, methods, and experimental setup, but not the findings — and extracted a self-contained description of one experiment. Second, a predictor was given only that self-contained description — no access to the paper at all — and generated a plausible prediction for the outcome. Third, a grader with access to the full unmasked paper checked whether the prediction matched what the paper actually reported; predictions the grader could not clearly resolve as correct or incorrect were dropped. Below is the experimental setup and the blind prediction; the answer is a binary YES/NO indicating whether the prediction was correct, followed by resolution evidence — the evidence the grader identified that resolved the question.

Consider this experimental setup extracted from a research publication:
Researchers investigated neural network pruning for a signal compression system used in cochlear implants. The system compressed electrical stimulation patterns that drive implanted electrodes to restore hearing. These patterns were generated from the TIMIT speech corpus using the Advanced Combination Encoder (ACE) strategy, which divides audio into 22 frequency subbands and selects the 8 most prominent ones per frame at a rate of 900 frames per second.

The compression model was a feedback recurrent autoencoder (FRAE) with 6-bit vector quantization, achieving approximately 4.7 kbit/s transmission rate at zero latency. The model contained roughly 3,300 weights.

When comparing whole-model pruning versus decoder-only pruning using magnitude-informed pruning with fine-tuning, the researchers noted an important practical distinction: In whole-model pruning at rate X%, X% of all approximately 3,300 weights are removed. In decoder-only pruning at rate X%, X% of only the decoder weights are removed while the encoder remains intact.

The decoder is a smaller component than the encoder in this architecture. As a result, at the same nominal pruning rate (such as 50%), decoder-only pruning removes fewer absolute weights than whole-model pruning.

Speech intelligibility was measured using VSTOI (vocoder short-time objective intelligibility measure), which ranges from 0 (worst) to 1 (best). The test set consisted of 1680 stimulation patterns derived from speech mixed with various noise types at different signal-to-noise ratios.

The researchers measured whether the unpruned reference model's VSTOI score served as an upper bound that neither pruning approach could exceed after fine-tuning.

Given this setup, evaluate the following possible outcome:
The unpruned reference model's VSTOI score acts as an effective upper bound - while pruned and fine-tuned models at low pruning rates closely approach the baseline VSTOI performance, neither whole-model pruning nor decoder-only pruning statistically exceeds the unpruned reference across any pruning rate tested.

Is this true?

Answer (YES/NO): YES